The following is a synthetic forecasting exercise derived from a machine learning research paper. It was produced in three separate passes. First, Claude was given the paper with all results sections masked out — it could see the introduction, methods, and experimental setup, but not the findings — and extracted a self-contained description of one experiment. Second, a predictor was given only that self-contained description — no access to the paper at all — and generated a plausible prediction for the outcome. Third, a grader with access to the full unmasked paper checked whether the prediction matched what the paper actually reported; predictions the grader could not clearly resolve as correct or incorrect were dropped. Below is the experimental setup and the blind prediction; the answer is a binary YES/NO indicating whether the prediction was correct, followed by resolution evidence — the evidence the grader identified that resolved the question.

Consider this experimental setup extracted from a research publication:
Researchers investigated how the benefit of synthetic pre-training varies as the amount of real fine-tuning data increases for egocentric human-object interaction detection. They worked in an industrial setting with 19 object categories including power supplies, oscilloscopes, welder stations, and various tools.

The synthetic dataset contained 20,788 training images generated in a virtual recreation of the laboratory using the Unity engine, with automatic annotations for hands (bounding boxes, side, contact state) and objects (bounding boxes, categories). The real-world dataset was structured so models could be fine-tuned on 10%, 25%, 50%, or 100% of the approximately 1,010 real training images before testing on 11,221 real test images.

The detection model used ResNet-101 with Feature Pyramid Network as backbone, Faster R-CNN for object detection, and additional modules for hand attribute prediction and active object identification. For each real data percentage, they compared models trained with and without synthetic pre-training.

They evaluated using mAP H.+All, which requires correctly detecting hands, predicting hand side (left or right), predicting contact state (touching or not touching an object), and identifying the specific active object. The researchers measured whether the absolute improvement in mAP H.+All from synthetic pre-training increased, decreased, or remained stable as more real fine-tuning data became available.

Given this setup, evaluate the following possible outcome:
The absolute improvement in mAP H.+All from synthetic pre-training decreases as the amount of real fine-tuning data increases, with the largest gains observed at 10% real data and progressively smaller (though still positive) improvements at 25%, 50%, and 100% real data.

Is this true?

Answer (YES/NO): NO